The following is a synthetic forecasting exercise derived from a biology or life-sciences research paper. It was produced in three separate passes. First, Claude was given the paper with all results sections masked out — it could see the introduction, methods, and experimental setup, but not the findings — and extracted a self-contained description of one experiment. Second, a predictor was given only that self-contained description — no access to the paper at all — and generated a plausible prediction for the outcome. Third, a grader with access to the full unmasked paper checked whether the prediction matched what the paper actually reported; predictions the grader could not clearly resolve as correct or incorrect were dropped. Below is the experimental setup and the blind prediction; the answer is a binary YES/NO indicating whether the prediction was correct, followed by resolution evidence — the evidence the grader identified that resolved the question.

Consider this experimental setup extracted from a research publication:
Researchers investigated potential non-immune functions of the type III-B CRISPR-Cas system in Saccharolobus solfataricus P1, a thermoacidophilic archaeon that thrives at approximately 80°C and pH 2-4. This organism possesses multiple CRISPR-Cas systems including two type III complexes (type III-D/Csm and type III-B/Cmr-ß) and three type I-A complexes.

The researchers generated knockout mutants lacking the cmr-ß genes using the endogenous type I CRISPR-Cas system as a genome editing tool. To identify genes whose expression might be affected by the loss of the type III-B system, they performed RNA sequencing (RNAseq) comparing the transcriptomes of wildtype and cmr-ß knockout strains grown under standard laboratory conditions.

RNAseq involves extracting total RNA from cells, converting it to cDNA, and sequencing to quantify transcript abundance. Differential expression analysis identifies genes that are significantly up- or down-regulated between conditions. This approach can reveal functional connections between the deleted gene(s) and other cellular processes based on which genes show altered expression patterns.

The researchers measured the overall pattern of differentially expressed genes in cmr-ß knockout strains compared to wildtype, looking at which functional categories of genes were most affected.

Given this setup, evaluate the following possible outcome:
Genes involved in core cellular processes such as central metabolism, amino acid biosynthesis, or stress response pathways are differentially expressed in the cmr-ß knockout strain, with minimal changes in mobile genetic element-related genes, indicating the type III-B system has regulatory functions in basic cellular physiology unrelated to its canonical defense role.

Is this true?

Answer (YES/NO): NO